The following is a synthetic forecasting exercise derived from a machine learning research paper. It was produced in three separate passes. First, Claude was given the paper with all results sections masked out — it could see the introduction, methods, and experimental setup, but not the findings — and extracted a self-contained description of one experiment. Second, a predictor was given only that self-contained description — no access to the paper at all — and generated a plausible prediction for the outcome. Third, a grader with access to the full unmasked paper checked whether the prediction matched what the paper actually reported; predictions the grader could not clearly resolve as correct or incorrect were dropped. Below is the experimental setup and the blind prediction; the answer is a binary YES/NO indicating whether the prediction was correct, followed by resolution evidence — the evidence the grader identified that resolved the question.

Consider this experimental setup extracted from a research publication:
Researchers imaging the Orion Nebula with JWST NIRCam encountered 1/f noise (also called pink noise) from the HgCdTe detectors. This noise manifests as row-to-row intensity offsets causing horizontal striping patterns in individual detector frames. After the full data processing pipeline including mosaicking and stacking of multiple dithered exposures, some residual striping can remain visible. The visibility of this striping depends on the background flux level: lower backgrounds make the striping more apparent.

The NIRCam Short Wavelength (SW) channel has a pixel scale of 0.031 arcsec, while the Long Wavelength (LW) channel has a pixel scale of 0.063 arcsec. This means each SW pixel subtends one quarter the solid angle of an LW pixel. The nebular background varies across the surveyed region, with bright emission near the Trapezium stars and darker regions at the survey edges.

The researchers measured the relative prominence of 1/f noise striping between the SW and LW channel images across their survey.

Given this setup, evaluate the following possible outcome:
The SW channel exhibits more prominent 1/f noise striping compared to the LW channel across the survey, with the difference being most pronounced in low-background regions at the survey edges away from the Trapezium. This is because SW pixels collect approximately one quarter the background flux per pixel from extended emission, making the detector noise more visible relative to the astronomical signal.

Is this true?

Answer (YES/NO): YES